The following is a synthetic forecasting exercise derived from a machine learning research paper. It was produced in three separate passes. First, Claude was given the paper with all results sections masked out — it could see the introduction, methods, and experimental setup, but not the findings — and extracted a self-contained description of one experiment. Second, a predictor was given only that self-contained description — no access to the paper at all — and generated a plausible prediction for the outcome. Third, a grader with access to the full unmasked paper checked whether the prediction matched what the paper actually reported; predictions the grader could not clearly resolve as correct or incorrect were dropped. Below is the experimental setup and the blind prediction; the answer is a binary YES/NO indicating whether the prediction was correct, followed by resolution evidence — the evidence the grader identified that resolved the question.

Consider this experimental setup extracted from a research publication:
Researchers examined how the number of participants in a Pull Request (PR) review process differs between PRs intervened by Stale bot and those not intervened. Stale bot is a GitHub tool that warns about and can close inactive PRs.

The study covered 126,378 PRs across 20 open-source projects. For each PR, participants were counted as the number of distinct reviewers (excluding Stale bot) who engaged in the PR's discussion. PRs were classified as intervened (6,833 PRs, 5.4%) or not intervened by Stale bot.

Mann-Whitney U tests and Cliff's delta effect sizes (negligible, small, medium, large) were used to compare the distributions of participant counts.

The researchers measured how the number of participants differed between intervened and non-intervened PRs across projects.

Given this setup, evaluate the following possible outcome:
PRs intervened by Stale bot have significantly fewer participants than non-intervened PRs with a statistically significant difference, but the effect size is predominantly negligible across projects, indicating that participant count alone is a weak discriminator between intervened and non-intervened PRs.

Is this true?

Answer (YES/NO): NO